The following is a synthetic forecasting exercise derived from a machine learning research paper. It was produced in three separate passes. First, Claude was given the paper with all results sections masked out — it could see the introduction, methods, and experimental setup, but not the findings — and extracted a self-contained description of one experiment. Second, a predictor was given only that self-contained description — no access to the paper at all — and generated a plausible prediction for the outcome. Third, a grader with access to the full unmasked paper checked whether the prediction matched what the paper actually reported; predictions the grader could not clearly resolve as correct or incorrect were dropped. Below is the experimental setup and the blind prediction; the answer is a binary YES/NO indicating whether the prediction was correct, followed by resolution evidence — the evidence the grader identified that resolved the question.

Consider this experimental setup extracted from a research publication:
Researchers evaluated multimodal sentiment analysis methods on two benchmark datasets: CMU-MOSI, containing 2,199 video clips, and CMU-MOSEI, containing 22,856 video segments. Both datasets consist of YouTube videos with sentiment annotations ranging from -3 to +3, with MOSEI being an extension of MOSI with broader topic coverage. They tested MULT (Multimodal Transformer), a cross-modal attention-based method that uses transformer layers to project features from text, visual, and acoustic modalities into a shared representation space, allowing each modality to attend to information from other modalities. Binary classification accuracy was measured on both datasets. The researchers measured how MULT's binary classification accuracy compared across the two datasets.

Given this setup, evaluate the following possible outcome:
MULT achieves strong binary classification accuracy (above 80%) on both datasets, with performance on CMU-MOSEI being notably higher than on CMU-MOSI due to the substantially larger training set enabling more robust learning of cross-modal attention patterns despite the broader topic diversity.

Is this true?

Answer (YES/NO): NO